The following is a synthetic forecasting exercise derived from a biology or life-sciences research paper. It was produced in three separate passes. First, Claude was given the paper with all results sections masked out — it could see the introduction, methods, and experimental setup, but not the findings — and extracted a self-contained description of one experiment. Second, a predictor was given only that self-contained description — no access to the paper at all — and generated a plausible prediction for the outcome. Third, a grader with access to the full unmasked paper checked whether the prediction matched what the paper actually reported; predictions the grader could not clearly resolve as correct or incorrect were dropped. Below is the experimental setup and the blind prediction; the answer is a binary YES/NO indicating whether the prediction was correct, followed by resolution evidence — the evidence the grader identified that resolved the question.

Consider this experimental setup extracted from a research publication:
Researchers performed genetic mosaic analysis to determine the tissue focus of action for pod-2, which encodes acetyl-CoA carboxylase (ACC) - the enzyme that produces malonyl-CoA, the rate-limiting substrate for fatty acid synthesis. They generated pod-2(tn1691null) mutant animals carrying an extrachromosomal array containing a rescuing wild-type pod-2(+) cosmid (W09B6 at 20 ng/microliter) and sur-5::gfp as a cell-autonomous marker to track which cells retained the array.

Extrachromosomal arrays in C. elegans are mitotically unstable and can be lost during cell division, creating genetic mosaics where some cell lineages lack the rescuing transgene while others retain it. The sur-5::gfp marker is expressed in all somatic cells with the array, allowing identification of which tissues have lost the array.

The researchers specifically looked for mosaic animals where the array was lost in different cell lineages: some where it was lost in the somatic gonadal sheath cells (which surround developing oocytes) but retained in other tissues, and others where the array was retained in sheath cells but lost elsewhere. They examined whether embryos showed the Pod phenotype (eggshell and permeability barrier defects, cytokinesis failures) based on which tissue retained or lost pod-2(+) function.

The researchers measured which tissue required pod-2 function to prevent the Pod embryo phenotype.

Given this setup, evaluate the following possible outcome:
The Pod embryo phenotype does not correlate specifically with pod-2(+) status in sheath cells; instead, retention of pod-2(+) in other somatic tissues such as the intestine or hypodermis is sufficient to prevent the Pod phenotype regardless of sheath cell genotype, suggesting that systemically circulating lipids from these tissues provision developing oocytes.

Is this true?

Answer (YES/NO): NO